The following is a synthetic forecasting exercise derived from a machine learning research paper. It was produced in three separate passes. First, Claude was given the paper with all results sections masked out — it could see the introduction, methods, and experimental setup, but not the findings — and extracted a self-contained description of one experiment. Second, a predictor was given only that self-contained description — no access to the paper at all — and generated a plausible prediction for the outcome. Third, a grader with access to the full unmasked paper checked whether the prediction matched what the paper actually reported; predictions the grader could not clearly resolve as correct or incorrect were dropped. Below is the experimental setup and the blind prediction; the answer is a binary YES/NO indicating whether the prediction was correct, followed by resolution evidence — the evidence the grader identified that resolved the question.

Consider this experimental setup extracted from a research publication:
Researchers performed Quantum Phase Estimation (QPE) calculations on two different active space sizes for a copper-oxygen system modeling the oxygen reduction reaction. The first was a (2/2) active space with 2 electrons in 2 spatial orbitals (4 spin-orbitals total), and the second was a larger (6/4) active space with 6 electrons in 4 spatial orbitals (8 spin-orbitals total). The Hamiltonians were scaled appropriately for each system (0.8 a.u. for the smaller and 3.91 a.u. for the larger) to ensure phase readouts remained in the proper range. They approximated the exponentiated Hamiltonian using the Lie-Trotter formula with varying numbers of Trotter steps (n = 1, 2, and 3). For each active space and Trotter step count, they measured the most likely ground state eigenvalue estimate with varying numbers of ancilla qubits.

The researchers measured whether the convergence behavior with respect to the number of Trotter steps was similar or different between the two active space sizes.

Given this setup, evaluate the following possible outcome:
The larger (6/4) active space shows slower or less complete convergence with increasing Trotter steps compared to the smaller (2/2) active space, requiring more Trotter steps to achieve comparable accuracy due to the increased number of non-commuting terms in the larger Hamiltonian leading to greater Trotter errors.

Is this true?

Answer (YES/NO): NO